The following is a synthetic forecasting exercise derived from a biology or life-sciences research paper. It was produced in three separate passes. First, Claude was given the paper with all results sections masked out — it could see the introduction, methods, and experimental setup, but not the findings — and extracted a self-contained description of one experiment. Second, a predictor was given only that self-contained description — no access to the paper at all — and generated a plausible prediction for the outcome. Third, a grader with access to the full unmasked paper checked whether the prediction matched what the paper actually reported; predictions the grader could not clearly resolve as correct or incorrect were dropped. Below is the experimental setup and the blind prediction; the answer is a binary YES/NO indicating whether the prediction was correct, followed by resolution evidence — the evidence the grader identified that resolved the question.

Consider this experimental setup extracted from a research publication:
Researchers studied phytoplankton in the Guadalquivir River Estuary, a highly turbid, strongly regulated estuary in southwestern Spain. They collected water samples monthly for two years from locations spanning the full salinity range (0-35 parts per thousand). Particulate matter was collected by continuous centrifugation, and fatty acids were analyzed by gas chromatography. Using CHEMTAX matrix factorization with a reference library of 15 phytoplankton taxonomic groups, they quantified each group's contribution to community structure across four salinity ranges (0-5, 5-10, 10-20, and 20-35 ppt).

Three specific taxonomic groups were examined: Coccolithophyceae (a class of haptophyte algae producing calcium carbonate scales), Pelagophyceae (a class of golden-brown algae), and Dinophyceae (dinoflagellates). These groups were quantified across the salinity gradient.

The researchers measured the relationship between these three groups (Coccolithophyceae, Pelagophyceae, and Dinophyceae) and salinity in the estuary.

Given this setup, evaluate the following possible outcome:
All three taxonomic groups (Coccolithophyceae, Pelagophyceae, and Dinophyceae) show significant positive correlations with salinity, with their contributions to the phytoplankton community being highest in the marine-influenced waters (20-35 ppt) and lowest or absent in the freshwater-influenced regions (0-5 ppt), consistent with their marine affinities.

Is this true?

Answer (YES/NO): YES